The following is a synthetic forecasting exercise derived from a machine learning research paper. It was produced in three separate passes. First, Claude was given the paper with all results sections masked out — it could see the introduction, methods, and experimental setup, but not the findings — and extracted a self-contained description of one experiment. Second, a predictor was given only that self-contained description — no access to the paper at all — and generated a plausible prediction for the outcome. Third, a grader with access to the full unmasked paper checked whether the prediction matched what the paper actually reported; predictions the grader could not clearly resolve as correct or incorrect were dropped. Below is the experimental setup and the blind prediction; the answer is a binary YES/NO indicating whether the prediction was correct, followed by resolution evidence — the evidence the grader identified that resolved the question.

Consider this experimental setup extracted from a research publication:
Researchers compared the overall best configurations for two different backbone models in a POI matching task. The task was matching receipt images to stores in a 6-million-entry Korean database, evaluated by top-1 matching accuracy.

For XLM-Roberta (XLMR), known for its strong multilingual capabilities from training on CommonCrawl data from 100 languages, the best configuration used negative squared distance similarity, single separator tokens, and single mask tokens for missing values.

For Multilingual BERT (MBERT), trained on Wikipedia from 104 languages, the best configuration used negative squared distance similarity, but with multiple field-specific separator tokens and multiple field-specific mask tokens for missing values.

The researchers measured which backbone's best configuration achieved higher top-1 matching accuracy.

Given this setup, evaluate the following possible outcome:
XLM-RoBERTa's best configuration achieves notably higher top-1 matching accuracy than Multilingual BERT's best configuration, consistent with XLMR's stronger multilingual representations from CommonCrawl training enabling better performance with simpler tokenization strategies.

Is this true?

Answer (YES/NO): NO